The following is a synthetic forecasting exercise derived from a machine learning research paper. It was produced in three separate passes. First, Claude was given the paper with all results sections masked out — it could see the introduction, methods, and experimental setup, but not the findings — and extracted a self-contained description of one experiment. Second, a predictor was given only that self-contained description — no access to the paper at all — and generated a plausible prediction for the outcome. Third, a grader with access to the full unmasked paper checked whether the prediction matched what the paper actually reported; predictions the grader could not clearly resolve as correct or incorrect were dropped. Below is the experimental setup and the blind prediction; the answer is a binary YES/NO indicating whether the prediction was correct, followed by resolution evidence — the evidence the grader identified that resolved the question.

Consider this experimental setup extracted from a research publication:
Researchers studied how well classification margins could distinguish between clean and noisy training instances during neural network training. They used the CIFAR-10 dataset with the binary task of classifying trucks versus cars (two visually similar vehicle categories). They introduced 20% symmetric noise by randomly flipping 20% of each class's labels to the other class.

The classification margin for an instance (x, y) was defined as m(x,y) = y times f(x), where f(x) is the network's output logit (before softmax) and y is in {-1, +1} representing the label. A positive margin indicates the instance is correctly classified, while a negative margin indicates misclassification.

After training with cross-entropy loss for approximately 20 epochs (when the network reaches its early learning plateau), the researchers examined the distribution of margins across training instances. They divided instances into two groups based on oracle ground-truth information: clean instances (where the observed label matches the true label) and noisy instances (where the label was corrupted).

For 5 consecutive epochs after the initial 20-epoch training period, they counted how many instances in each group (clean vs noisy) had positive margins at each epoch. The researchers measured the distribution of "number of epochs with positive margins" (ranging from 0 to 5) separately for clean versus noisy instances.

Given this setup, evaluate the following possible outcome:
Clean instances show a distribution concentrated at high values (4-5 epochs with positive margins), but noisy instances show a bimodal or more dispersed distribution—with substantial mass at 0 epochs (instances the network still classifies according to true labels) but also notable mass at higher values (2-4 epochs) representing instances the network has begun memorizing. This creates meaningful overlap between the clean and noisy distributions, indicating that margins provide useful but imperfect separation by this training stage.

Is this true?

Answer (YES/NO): NO